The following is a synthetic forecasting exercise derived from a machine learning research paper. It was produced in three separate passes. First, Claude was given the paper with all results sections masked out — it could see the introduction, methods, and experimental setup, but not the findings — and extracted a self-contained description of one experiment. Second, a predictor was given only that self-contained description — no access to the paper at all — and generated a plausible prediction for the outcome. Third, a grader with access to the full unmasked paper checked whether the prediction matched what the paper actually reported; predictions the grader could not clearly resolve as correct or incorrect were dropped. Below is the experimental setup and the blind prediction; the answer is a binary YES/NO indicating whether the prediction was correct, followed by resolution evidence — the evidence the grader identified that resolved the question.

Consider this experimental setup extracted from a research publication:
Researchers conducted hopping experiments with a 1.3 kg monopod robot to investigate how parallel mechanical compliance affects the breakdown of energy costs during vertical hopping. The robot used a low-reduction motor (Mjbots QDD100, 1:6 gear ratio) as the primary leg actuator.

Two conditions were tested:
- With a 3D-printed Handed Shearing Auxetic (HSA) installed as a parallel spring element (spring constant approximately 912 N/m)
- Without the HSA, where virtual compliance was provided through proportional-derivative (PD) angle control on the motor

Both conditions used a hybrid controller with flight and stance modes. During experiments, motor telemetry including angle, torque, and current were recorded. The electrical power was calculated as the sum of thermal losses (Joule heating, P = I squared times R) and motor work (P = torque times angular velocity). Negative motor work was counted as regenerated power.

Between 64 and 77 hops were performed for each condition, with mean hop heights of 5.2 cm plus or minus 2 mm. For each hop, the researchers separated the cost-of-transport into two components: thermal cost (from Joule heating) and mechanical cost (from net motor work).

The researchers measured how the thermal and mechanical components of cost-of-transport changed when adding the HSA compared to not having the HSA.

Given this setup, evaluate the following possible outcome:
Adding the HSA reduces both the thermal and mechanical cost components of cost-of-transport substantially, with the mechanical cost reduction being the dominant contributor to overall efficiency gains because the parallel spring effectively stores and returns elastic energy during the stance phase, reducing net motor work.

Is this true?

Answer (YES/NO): NO